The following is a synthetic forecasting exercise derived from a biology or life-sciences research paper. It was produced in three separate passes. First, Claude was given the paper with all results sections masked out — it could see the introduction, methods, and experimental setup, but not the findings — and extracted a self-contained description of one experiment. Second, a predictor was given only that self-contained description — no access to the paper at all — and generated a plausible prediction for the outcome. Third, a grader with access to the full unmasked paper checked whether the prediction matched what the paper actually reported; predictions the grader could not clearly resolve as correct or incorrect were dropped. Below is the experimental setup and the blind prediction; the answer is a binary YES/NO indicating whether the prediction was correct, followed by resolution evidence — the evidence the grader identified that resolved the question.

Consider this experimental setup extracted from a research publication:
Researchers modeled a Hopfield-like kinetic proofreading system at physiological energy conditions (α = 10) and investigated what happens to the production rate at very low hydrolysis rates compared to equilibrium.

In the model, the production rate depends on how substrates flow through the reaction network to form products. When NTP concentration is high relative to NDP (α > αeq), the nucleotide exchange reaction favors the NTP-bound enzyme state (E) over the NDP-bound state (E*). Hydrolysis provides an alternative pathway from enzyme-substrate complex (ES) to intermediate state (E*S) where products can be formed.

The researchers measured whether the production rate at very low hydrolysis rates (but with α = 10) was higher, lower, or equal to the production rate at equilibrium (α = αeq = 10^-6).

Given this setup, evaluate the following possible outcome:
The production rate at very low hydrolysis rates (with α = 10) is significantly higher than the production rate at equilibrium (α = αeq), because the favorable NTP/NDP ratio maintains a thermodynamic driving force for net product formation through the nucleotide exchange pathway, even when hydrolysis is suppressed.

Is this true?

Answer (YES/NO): NO